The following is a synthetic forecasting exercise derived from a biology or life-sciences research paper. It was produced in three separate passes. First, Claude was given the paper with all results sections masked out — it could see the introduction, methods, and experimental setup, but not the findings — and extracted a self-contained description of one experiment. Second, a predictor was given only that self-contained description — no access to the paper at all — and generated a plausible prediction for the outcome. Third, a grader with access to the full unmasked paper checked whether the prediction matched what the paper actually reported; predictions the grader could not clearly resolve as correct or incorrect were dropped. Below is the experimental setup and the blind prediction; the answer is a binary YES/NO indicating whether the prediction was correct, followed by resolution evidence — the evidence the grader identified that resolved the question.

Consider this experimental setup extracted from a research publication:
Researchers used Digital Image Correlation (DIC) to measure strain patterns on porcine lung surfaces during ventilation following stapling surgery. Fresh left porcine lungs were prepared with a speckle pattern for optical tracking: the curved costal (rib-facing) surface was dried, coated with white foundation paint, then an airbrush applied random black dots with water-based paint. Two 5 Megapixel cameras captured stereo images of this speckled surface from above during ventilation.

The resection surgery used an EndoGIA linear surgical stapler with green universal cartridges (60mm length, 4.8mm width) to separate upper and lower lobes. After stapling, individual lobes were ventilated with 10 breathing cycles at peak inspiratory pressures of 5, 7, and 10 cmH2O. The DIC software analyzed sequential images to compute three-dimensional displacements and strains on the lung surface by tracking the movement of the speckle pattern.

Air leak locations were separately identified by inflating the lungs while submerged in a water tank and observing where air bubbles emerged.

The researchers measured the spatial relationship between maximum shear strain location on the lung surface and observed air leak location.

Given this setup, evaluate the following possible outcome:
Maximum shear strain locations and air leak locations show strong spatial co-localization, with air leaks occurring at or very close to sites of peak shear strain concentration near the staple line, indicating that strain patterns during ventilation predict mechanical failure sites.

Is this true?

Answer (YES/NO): NO